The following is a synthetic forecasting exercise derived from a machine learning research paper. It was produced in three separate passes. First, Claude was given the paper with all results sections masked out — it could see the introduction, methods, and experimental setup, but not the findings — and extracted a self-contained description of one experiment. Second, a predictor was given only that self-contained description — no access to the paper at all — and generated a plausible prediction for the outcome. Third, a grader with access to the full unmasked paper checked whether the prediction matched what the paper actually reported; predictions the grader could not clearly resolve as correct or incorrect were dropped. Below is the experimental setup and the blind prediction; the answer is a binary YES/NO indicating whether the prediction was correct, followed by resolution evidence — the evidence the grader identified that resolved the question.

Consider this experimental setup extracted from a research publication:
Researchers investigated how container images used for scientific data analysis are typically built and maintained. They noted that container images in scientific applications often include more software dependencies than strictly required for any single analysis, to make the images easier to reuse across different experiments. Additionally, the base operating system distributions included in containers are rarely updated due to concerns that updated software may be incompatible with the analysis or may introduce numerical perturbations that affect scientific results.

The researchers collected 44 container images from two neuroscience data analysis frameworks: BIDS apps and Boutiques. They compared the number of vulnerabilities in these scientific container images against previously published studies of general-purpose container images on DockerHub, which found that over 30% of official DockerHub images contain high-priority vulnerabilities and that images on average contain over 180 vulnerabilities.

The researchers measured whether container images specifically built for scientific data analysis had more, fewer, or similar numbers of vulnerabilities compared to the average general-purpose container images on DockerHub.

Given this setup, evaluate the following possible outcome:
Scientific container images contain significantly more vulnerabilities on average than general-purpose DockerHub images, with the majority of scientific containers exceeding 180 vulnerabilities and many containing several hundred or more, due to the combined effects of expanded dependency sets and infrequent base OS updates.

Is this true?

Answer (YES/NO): YES